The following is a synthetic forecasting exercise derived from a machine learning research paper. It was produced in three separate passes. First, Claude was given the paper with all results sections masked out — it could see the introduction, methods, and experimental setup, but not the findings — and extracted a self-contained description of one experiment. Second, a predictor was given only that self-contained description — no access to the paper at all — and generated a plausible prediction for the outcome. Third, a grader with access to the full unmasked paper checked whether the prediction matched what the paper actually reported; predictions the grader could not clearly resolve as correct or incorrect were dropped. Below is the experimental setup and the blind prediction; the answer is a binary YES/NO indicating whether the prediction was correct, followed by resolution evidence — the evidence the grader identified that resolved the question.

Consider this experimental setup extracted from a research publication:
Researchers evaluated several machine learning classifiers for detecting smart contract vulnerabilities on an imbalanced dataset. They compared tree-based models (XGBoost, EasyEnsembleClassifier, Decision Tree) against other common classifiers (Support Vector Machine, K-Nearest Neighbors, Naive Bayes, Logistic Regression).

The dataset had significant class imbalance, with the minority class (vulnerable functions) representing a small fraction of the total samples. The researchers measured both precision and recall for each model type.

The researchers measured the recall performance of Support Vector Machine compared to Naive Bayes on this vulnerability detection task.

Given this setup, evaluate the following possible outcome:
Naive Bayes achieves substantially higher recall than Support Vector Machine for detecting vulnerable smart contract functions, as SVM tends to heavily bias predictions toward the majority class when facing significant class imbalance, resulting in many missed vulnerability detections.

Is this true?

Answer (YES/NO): YES